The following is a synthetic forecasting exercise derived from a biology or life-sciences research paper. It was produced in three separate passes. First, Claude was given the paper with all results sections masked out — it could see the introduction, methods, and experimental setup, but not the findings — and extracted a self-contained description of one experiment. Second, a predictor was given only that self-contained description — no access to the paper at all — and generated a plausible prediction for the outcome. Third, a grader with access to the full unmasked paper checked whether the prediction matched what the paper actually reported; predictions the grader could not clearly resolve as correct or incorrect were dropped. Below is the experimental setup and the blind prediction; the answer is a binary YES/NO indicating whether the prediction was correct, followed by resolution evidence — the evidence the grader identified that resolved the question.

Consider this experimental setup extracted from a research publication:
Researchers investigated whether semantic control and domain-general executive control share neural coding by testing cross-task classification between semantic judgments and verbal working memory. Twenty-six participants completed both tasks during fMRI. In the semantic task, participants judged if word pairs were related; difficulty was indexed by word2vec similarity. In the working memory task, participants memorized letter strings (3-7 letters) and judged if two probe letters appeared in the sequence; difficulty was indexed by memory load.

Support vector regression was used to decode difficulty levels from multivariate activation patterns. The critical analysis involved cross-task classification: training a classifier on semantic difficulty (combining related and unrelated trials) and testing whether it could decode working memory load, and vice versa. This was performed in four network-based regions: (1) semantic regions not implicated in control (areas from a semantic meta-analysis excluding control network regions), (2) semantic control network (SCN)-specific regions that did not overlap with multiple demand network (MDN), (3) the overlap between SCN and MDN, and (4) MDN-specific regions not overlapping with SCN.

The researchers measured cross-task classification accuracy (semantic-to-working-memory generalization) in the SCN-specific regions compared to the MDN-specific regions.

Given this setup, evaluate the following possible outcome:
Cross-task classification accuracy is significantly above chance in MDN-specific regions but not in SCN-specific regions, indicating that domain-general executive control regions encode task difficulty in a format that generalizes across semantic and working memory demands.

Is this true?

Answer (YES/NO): YES